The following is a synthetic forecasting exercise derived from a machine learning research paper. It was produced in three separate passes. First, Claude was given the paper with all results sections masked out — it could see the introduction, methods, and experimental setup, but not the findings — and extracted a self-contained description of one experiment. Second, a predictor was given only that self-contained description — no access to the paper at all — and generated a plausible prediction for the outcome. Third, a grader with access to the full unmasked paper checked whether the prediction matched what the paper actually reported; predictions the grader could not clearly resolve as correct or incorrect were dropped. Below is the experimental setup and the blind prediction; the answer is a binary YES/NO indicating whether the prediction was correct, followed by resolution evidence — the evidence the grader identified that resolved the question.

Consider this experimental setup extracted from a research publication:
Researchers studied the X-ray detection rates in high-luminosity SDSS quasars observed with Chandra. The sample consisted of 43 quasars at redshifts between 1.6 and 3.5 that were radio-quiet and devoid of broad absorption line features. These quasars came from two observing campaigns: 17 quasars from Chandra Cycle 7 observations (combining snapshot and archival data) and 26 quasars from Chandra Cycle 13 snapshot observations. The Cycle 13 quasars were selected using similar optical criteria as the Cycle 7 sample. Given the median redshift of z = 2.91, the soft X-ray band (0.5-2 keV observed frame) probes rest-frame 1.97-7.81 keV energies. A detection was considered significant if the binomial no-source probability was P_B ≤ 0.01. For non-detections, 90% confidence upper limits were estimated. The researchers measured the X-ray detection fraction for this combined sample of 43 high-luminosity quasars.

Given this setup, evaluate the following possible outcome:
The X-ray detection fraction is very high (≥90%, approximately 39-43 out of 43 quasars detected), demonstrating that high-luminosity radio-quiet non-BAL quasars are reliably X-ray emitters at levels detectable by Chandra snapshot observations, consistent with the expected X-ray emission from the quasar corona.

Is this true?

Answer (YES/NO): NO